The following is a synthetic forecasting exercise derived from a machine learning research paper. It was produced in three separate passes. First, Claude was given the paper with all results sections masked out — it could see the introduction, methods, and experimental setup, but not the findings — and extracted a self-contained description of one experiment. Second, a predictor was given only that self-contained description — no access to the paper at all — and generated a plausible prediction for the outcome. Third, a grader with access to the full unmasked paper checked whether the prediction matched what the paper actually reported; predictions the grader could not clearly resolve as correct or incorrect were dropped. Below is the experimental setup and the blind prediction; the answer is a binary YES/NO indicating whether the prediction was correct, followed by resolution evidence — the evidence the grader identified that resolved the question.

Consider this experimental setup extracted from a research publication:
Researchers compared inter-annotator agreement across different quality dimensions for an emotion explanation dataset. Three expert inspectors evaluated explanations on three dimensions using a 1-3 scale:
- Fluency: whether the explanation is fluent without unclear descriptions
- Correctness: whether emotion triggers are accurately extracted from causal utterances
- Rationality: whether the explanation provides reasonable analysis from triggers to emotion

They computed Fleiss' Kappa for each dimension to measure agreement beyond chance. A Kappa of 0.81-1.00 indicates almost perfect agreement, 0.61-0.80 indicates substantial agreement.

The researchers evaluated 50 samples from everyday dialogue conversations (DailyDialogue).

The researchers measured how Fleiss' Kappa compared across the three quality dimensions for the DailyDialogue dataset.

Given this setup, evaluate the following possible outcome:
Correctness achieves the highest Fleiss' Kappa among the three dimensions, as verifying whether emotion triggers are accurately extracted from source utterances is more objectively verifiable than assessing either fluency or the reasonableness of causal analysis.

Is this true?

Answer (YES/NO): NO